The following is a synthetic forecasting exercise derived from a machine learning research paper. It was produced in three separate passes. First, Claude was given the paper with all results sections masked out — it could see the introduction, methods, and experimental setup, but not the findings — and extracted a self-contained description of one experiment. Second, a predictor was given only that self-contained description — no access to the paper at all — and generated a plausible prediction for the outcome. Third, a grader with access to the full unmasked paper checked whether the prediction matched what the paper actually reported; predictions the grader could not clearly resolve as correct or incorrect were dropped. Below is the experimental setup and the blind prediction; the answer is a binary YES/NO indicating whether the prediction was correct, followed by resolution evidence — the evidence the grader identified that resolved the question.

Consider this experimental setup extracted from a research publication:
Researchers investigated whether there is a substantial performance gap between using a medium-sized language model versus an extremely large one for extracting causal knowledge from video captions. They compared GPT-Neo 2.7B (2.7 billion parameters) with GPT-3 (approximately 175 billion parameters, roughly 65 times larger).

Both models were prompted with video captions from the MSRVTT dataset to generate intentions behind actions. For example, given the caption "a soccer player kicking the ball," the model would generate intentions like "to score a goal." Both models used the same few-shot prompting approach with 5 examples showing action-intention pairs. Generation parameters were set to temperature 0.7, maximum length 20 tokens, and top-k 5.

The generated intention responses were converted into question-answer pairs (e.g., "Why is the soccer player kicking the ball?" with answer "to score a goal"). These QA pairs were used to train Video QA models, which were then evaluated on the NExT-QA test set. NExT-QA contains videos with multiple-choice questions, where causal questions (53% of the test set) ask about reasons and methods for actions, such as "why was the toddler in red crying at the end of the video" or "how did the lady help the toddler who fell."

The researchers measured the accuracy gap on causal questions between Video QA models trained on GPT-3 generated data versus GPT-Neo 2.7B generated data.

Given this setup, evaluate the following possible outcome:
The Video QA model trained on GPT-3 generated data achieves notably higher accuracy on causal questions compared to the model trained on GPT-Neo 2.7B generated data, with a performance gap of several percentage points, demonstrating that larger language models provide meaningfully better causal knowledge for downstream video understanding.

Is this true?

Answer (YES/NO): NO